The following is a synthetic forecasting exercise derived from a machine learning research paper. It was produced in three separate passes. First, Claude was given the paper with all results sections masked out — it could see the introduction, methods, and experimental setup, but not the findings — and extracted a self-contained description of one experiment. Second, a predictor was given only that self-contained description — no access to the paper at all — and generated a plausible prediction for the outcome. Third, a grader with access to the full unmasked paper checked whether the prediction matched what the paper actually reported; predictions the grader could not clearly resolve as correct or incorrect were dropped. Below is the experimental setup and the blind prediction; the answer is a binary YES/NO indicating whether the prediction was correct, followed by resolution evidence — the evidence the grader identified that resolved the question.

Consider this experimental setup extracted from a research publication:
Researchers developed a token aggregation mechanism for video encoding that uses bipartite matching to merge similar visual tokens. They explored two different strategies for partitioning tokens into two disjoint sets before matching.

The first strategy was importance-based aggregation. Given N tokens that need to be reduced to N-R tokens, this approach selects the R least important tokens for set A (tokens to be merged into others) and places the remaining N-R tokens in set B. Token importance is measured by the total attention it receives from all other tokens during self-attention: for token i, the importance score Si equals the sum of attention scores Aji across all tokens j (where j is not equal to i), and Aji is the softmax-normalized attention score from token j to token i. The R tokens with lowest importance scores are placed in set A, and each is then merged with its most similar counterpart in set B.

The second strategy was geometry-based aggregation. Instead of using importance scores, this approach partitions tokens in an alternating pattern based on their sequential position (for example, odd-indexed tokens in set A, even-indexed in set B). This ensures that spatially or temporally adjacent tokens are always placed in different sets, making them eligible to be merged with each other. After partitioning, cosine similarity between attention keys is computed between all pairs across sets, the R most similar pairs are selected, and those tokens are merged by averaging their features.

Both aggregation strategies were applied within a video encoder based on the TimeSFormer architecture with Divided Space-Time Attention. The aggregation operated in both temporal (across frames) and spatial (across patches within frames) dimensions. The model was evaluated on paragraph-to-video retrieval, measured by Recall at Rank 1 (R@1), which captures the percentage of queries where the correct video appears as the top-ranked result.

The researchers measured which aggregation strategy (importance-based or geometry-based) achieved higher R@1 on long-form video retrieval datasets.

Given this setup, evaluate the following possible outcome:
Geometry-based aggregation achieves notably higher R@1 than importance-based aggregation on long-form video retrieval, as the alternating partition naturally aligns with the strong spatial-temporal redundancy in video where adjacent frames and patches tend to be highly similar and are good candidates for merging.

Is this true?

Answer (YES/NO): YES